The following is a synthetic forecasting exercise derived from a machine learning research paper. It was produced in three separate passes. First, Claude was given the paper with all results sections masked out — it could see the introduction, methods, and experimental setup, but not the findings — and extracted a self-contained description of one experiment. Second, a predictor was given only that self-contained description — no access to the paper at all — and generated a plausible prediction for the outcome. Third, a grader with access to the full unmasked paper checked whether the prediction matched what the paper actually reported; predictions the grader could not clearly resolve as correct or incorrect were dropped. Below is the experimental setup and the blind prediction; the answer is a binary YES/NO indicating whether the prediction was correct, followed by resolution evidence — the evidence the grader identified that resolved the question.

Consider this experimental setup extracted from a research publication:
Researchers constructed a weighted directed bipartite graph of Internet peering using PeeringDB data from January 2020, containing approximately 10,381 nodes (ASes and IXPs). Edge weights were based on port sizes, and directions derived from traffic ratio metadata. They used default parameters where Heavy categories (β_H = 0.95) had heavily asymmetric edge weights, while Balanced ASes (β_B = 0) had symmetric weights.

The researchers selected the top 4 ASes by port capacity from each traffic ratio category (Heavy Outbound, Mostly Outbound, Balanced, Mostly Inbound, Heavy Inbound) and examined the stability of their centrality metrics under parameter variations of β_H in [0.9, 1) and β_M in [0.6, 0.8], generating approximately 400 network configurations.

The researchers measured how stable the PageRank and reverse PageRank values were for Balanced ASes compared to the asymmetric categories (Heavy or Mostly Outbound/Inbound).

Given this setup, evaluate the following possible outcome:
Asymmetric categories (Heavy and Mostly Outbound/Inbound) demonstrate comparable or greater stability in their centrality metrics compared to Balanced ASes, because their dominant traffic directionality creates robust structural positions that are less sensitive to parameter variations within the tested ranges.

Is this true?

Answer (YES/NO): NO